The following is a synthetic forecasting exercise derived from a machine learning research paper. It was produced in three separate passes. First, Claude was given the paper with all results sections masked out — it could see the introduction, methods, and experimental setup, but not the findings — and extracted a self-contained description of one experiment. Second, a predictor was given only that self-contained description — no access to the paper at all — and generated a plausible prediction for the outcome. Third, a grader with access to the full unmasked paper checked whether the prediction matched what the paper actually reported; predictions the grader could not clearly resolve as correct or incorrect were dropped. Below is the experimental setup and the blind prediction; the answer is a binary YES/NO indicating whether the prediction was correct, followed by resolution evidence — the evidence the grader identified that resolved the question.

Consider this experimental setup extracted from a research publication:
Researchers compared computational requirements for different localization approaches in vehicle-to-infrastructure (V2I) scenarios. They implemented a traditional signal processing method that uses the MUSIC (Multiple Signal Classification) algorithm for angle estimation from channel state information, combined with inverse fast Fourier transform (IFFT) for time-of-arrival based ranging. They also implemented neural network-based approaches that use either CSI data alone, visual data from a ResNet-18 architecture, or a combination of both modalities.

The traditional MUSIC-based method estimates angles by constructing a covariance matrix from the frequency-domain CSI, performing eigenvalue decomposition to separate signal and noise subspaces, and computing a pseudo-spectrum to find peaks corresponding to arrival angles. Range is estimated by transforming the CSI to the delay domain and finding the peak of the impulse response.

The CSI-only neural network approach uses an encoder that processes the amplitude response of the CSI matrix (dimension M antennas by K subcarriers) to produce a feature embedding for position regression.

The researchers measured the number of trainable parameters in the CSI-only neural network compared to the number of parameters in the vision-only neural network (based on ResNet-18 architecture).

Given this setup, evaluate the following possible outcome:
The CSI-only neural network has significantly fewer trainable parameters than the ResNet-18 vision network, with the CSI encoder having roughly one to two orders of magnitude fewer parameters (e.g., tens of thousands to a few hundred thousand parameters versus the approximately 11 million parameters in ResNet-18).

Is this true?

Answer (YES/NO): YES